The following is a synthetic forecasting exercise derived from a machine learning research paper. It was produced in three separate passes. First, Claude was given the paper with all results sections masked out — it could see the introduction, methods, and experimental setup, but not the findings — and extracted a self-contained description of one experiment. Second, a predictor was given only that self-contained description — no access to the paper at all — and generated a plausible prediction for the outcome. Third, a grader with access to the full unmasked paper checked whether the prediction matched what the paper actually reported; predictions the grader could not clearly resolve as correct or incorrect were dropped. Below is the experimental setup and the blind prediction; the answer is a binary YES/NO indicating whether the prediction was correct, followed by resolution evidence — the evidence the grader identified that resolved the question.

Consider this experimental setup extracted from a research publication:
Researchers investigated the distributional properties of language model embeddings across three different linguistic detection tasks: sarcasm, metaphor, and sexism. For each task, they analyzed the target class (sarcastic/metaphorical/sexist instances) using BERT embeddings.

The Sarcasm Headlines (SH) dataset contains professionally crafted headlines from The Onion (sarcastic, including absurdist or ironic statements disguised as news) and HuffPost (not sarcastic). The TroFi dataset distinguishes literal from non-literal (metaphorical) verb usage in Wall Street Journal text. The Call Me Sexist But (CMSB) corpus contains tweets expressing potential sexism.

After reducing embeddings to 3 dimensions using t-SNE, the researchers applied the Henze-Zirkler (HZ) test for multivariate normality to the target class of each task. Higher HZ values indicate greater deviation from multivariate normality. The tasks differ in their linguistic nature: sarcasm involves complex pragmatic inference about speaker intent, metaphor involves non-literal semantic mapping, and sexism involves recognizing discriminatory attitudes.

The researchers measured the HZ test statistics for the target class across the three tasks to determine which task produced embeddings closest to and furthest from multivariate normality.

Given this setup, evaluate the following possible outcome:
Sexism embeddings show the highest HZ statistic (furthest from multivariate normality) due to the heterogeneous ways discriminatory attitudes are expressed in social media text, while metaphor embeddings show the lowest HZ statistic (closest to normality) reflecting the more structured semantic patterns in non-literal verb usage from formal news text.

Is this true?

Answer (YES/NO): NO